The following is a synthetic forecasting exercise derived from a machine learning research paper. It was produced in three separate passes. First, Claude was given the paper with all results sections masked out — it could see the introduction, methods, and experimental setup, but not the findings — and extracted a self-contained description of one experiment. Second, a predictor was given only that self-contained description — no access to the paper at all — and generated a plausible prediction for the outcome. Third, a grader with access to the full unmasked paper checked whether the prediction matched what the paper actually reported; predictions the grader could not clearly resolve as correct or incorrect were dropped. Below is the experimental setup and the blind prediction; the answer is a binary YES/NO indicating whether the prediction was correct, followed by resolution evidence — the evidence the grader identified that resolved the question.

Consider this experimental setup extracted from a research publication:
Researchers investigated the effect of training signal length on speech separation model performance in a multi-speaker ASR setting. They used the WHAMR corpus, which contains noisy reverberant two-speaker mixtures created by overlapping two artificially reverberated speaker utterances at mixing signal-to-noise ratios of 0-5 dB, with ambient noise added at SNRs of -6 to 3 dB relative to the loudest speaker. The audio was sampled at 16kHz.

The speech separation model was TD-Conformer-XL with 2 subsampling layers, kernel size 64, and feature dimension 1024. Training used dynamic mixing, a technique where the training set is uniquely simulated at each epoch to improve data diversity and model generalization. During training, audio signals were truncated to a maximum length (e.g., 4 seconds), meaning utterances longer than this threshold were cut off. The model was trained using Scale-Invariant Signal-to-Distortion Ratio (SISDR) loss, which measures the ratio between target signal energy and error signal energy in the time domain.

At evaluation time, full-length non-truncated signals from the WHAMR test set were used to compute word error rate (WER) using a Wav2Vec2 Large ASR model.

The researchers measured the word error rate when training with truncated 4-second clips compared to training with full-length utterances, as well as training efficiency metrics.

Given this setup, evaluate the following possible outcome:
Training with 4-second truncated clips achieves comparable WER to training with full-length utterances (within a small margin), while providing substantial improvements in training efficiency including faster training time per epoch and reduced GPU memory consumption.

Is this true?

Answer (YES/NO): NO